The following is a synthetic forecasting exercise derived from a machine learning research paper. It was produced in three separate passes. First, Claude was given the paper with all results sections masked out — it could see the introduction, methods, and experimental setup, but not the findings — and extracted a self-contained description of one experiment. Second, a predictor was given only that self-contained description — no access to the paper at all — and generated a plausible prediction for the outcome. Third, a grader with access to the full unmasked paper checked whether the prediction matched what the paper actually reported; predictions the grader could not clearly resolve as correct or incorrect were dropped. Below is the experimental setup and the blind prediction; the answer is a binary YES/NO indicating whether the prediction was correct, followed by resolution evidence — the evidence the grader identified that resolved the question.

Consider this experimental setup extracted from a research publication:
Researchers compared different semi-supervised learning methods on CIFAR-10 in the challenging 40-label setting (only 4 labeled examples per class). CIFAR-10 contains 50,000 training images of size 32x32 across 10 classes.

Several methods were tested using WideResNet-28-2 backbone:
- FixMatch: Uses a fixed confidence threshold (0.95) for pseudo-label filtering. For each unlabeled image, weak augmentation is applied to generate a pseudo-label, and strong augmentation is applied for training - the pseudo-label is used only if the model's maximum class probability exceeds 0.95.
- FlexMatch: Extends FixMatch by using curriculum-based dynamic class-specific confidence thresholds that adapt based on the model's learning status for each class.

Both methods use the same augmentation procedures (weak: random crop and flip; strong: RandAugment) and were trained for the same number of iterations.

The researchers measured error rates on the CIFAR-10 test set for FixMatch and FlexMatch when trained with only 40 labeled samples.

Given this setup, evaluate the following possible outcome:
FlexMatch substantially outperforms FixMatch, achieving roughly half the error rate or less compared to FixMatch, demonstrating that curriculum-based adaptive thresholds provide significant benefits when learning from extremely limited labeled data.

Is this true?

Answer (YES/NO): NO